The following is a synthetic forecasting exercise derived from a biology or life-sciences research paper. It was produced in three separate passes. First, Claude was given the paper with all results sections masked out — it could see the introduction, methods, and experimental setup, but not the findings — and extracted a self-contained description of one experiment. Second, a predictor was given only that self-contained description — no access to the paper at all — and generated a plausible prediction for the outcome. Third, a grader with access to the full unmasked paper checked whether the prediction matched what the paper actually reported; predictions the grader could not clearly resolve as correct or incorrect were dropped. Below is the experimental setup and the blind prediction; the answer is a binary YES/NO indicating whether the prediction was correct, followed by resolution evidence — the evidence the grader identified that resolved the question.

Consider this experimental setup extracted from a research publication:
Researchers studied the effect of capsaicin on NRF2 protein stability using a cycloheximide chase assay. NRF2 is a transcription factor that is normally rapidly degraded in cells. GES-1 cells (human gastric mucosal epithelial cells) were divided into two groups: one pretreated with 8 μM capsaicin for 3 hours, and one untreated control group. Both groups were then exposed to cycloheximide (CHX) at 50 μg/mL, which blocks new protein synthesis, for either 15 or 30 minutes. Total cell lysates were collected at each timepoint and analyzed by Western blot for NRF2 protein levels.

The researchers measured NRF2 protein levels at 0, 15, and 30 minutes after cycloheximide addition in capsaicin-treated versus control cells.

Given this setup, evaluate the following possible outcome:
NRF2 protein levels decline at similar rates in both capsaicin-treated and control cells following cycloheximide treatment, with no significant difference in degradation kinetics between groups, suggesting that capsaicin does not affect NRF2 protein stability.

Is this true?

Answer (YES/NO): NO